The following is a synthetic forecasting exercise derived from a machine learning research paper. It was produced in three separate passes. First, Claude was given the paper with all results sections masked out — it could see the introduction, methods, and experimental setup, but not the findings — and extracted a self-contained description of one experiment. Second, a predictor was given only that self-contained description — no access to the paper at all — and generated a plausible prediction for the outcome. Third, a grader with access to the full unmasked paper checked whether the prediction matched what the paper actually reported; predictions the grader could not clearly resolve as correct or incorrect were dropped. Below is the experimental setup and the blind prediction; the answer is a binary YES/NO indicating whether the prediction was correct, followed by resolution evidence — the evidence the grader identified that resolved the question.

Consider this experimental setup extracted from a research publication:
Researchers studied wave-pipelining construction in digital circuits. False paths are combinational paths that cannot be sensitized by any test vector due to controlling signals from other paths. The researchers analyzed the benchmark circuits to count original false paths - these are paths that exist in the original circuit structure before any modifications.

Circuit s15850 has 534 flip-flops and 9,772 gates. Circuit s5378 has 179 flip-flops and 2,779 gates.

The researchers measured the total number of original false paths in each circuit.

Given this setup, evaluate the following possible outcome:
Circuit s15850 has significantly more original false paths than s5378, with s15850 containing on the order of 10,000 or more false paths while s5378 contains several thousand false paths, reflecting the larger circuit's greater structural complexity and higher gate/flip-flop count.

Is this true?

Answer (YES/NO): NO